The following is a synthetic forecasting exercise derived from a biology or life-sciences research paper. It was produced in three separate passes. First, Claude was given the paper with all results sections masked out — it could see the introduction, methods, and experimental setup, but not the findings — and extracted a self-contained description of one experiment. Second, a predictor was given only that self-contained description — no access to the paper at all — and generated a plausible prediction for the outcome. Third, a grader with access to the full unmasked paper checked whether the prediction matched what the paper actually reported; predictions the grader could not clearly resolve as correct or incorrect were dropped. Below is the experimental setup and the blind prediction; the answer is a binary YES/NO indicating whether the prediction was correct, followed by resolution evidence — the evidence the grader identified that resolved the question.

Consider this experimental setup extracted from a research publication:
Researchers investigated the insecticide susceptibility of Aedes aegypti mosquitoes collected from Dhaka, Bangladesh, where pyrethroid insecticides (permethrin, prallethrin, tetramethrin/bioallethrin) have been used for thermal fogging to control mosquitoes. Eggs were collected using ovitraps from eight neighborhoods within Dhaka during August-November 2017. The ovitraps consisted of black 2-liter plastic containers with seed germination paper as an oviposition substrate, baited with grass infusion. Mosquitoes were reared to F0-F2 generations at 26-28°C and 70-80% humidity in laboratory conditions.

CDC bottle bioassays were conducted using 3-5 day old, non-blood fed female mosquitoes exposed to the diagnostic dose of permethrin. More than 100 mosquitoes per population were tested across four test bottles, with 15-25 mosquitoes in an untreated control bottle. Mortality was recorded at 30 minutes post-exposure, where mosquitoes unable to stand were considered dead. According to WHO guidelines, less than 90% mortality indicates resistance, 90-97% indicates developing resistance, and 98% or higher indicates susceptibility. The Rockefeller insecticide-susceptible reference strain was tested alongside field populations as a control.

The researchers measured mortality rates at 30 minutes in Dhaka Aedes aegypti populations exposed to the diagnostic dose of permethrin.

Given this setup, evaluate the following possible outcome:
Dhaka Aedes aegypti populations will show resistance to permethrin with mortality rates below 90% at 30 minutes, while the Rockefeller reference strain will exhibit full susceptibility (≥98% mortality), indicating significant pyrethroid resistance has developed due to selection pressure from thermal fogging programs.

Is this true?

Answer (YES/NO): YES